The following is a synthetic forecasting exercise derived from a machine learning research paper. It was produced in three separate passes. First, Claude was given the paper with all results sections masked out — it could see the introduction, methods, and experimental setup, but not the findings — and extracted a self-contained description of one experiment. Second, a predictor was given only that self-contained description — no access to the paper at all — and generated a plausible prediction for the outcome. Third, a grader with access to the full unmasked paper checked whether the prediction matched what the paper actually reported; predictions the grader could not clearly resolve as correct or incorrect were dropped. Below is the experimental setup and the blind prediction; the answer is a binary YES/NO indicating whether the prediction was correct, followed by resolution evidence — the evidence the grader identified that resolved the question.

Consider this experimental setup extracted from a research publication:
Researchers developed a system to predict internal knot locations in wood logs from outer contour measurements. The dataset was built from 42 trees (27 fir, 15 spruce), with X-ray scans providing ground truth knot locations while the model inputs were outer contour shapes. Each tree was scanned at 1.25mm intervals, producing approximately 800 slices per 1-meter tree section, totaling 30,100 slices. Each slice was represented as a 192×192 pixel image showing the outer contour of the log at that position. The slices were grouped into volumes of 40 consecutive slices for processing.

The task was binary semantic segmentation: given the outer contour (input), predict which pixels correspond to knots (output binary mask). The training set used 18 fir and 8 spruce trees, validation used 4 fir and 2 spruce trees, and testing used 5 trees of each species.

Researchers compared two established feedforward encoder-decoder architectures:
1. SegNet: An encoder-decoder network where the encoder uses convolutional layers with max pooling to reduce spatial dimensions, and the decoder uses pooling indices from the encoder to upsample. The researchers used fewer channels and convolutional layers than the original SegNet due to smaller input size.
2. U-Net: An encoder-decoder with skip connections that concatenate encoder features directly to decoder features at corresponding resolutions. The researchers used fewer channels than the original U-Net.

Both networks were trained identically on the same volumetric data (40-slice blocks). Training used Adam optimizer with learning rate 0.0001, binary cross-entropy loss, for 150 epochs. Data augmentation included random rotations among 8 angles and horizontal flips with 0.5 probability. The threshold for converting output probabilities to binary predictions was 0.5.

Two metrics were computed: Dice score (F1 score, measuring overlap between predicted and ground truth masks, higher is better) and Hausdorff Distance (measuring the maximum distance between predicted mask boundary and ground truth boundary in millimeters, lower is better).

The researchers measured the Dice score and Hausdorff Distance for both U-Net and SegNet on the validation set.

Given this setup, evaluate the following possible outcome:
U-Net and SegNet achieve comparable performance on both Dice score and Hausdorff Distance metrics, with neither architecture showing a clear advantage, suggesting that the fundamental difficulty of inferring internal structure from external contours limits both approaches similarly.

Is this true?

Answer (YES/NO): NO